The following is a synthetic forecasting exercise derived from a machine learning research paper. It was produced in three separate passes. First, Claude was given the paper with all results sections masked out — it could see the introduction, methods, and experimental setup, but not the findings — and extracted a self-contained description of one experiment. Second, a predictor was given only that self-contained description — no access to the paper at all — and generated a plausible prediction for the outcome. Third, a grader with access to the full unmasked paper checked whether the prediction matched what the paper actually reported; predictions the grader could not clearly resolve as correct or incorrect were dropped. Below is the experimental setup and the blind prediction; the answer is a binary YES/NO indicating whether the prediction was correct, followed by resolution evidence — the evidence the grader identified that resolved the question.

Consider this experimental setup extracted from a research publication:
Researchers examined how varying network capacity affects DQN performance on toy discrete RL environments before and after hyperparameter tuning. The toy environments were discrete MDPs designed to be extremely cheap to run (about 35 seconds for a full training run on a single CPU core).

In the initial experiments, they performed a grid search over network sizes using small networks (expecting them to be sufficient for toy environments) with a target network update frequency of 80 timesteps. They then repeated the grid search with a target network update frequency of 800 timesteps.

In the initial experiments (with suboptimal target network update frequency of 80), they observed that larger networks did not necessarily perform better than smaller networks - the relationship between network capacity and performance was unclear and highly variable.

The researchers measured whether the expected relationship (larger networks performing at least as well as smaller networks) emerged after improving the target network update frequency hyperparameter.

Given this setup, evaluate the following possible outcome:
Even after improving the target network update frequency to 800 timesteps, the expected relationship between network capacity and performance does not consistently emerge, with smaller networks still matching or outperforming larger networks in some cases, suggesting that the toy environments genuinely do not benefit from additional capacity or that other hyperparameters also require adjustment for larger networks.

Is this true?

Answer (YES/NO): NO